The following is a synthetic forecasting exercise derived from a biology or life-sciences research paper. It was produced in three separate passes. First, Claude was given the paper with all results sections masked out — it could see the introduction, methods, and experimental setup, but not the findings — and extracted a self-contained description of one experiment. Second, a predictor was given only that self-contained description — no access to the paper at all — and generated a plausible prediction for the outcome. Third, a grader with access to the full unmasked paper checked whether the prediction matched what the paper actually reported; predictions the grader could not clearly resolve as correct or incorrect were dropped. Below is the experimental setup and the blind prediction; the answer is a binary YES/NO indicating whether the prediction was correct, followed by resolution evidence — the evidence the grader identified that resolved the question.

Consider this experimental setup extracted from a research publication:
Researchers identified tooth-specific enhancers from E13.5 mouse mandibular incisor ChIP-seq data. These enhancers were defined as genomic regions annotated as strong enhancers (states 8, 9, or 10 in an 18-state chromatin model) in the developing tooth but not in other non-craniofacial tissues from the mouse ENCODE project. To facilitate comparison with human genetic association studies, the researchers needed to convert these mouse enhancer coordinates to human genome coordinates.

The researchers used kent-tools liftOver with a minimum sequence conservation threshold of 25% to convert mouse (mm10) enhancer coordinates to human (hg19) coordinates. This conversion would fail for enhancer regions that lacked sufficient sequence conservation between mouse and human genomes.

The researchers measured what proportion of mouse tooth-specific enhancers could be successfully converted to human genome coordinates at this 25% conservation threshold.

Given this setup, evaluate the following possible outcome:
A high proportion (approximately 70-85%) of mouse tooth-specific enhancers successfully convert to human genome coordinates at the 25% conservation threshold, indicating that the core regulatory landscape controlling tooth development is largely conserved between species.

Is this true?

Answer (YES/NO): NO